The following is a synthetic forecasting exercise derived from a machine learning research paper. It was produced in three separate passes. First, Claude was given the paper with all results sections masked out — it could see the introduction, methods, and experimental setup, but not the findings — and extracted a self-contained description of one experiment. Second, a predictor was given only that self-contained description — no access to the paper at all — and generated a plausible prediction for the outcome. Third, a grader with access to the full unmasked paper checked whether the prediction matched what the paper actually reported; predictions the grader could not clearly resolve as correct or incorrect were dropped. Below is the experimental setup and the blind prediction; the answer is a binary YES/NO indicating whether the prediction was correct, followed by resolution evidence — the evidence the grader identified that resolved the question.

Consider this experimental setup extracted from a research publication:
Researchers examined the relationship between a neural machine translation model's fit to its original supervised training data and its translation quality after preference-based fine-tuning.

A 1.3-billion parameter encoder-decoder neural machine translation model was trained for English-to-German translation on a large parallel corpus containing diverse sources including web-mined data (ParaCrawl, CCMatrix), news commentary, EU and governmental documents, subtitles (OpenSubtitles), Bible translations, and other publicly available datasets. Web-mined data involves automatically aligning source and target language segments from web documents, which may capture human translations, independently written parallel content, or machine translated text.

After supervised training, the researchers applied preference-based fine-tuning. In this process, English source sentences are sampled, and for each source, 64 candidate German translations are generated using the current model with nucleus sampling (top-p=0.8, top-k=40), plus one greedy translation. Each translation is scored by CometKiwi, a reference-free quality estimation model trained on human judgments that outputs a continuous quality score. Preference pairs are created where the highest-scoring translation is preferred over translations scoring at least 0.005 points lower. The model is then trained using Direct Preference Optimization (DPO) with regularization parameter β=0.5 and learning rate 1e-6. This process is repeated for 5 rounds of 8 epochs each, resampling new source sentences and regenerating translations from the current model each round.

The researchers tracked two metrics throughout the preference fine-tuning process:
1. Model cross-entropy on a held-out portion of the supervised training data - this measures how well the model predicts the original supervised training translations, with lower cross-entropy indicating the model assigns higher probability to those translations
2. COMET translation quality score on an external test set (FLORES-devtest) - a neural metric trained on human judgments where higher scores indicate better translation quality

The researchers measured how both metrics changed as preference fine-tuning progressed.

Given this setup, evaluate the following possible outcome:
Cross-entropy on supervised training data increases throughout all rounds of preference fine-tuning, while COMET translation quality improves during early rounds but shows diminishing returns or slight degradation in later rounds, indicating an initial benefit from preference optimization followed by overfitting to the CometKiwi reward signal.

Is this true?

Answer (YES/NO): NO